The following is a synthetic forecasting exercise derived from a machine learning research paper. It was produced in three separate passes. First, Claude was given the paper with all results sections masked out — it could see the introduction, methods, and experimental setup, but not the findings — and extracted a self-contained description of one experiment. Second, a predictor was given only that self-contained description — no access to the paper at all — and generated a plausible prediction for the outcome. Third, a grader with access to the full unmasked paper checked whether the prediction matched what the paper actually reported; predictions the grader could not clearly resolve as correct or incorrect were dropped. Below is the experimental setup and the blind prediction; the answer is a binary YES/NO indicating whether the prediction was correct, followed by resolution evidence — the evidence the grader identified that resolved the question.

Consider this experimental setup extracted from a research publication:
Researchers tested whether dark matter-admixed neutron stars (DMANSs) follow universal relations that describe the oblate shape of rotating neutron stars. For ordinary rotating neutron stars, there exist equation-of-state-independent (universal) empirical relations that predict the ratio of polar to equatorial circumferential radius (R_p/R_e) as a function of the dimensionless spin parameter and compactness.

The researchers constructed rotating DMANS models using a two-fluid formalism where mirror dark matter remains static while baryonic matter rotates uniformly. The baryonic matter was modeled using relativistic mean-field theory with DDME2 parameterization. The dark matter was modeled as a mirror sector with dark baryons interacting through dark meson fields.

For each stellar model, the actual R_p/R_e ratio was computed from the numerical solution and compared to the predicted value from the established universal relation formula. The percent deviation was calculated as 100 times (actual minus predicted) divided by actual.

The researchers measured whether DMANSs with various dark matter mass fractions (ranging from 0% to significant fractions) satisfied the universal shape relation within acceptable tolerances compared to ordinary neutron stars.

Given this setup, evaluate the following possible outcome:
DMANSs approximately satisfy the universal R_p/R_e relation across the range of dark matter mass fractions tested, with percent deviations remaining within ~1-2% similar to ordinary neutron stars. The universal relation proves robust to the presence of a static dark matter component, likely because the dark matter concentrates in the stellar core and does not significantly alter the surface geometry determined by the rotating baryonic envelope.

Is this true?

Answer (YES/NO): NO